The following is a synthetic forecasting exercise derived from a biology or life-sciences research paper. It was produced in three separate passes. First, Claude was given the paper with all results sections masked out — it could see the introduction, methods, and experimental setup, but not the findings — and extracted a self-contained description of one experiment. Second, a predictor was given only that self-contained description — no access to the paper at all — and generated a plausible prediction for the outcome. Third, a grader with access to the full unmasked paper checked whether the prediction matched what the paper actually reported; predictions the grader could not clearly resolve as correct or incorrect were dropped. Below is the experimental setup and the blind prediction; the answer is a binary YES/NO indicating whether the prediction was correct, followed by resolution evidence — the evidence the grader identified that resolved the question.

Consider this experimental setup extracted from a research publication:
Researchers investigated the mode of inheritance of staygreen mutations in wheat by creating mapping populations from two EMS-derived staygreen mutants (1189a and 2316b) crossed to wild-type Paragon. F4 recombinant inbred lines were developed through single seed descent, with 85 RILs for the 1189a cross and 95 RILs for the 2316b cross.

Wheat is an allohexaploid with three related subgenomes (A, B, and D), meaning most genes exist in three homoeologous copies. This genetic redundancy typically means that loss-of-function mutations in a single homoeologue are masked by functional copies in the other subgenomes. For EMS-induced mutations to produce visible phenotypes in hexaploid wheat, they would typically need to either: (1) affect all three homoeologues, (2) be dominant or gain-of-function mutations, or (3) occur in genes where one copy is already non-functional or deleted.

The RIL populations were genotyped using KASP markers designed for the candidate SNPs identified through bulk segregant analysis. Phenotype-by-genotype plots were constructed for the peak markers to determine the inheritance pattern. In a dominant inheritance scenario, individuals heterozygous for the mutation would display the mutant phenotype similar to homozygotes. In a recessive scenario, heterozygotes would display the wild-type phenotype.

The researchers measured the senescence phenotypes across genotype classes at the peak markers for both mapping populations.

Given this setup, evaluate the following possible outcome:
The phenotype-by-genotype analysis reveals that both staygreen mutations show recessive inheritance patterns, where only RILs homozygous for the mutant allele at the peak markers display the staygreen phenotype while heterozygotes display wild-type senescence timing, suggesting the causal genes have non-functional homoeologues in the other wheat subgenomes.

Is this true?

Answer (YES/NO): NO